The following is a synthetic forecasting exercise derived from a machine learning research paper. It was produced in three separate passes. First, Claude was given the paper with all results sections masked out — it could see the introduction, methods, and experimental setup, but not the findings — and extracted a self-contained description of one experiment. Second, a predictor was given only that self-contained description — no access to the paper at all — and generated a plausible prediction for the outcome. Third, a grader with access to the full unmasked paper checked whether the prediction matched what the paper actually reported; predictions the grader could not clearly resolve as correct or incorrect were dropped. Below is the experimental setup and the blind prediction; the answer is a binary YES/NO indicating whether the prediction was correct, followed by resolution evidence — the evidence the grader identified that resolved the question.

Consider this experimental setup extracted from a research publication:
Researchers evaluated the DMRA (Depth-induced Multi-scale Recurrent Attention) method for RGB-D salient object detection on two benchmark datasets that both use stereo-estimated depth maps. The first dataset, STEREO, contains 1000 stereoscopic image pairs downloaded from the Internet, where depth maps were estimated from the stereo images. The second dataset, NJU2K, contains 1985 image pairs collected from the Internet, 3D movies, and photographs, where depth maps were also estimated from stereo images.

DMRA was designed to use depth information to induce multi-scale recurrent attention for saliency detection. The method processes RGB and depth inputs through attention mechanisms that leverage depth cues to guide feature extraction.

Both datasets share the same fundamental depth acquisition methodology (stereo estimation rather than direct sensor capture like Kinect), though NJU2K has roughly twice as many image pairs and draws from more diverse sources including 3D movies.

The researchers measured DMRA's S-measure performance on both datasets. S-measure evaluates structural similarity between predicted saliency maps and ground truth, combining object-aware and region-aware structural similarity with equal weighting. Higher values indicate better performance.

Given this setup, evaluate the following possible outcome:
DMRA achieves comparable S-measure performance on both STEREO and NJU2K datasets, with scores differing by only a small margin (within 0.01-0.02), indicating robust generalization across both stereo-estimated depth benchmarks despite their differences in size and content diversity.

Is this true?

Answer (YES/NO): NO